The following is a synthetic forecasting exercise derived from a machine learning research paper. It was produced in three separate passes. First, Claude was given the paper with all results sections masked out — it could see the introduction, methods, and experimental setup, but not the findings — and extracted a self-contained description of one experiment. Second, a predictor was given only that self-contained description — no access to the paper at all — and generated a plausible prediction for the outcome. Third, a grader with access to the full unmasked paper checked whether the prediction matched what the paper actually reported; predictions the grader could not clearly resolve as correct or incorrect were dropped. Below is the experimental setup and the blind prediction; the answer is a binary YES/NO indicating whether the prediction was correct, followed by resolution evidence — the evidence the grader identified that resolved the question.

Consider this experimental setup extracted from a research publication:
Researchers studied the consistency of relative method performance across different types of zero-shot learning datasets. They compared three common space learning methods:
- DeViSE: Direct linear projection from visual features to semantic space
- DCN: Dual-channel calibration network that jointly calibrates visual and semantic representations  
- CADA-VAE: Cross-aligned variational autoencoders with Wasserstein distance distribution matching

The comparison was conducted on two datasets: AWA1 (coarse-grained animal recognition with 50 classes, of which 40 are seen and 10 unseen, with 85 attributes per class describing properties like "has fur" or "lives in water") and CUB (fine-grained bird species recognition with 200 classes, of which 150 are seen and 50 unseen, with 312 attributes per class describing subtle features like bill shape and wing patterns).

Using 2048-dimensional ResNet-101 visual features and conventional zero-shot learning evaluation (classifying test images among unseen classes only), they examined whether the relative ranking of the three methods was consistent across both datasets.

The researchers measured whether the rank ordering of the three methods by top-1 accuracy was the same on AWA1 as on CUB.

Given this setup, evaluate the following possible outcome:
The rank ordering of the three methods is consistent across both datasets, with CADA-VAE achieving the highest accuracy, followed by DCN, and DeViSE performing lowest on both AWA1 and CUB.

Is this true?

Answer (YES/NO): NO